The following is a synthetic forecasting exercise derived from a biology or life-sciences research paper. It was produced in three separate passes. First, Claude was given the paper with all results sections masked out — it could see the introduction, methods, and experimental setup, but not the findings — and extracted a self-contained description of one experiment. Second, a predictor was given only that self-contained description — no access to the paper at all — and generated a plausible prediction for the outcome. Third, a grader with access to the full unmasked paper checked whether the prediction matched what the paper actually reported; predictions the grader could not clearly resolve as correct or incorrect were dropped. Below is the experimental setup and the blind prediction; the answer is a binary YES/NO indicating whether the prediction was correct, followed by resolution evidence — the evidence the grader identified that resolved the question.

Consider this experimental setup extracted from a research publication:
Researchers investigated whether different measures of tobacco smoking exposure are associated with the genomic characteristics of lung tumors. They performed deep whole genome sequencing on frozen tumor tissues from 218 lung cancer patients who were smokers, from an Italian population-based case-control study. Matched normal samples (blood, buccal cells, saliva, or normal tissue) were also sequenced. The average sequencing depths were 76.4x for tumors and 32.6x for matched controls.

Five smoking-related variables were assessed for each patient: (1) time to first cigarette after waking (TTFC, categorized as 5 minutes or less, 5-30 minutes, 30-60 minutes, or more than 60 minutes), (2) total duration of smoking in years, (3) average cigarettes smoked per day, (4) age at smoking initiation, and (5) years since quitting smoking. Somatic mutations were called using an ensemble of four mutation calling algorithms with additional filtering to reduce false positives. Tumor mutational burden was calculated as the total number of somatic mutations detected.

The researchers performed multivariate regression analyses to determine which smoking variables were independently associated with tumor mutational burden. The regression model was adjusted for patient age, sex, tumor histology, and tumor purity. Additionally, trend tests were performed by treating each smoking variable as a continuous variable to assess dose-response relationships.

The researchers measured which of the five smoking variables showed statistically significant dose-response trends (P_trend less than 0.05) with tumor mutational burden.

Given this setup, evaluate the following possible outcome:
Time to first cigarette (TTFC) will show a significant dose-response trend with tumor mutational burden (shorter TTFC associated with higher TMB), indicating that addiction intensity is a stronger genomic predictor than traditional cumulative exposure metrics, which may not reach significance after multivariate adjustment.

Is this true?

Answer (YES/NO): YES